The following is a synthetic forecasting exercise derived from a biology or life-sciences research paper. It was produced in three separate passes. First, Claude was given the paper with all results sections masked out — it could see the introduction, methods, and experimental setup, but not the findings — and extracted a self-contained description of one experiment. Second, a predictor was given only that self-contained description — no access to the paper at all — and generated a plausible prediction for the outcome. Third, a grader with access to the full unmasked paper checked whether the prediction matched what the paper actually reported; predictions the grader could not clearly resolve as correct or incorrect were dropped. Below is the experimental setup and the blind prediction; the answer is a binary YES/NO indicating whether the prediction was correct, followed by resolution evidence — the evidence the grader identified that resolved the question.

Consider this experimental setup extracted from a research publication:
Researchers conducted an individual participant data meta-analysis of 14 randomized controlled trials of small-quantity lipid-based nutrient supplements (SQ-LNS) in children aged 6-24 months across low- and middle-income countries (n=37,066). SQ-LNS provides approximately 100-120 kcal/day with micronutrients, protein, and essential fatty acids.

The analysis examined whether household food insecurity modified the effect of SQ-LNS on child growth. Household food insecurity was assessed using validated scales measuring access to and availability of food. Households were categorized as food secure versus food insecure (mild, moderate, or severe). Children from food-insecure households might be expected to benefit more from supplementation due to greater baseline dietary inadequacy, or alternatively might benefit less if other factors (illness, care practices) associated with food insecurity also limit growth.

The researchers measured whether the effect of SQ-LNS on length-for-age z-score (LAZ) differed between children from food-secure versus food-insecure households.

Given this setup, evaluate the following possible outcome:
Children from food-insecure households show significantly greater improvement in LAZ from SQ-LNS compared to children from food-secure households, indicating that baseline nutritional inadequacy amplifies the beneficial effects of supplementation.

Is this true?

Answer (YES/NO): NO